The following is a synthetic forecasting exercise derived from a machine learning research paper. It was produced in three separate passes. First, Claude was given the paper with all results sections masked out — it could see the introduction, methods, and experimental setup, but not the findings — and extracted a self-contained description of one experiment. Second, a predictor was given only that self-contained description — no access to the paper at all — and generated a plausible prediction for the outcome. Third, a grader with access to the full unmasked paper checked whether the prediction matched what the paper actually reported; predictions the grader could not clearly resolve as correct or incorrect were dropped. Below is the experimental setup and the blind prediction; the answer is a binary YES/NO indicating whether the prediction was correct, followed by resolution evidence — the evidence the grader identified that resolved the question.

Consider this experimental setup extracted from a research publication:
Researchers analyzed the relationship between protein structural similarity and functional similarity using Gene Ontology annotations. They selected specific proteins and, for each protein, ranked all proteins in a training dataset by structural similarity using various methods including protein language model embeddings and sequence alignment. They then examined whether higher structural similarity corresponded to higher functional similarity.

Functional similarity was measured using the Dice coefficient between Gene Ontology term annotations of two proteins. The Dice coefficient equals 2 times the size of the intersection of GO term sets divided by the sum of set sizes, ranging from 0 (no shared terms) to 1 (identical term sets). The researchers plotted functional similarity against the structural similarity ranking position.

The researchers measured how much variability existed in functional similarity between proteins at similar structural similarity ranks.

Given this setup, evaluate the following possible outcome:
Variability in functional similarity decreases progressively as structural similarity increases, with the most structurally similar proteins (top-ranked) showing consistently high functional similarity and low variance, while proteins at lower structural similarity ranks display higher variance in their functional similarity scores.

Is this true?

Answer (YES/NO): NO